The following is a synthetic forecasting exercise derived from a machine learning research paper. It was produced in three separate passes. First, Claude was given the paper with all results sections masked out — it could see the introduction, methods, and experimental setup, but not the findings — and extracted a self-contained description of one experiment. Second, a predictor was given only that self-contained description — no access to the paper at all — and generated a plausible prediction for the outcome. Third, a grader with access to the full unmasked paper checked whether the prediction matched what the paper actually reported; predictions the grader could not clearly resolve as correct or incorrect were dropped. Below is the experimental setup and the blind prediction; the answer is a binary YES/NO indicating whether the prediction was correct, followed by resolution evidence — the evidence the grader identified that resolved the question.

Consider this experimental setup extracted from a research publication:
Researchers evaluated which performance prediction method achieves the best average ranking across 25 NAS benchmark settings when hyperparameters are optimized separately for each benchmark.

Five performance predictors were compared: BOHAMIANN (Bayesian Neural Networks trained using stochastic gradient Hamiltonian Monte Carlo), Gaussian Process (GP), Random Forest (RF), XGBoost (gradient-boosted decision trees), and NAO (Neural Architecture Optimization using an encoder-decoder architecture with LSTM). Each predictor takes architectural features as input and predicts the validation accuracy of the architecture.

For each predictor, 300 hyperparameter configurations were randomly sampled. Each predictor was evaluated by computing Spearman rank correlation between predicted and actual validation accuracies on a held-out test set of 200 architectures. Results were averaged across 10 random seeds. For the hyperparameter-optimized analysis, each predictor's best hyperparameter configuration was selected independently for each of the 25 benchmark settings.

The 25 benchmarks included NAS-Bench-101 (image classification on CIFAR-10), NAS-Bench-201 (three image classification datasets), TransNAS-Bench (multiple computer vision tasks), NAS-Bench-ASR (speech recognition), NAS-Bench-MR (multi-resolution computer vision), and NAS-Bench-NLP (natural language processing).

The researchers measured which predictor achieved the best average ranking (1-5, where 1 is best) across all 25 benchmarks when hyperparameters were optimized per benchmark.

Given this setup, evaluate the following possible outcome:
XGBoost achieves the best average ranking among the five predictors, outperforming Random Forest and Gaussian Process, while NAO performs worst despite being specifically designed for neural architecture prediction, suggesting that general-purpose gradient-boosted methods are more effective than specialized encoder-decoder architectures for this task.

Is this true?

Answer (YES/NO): NO